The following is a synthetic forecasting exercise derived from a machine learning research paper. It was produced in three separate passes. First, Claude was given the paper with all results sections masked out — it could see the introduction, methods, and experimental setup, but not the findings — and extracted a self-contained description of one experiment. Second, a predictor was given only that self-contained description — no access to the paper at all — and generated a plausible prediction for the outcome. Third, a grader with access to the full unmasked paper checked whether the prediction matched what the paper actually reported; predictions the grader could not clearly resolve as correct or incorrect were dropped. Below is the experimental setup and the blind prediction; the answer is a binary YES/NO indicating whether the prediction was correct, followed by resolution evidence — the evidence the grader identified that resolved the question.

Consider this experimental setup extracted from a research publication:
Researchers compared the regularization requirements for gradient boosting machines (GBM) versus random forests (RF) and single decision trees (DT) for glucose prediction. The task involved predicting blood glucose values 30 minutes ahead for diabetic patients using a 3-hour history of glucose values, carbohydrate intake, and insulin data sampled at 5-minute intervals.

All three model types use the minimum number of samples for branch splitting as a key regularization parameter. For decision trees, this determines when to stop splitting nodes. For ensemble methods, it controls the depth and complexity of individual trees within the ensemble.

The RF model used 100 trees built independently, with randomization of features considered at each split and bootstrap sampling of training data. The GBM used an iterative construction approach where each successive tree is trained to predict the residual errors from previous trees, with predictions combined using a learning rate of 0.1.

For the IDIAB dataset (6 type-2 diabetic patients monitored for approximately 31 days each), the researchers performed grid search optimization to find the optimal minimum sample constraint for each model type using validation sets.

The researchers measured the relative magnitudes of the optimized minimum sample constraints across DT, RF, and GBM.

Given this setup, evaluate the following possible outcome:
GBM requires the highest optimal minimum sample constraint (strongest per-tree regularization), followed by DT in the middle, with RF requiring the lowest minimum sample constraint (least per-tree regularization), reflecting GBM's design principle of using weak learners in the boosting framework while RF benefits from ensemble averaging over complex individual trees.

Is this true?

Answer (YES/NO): YES